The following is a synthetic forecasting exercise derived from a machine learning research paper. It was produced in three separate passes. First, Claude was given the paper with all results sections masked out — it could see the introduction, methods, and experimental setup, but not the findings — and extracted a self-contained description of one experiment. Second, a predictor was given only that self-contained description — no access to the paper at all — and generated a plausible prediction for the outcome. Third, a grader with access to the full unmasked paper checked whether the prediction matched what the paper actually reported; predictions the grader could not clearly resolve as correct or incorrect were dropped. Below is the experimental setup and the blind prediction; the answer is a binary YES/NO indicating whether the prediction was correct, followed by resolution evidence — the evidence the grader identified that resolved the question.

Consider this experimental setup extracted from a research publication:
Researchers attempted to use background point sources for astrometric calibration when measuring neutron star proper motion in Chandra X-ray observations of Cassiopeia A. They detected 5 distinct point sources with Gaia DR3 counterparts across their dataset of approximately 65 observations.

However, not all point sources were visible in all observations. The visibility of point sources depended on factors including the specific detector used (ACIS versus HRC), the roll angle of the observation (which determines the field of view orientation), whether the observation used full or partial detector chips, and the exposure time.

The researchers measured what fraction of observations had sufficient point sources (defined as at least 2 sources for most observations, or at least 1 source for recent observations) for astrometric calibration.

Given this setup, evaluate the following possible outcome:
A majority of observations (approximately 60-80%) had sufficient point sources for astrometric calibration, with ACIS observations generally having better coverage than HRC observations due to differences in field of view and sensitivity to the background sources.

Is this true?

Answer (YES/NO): NO